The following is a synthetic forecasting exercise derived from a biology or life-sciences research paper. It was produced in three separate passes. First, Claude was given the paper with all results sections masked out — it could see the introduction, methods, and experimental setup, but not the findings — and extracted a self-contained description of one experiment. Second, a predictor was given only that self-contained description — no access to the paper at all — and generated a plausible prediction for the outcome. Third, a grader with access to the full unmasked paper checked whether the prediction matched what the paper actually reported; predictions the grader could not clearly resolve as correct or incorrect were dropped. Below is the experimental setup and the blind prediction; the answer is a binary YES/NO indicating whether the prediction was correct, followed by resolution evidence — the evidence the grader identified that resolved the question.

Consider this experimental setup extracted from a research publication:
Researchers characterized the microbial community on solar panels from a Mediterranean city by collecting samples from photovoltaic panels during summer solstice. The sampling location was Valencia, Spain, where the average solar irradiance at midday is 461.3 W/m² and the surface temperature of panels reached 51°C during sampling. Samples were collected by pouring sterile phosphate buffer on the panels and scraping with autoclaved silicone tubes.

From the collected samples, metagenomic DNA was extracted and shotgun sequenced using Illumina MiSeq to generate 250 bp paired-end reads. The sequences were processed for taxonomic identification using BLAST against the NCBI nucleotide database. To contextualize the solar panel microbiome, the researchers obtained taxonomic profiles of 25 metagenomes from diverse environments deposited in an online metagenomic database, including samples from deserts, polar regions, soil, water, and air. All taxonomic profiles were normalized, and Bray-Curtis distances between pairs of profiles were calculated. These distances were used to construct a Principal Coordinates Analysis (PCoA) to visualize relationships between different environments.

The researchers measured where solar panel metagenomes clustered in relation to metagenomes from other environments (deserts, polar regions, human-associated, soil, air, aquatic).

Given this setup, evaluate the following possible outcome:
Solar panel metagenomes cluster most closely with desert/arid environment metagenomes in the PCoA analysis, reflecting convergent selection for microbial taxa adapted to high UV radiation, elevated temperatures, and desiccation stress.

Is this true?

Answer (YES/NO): YES